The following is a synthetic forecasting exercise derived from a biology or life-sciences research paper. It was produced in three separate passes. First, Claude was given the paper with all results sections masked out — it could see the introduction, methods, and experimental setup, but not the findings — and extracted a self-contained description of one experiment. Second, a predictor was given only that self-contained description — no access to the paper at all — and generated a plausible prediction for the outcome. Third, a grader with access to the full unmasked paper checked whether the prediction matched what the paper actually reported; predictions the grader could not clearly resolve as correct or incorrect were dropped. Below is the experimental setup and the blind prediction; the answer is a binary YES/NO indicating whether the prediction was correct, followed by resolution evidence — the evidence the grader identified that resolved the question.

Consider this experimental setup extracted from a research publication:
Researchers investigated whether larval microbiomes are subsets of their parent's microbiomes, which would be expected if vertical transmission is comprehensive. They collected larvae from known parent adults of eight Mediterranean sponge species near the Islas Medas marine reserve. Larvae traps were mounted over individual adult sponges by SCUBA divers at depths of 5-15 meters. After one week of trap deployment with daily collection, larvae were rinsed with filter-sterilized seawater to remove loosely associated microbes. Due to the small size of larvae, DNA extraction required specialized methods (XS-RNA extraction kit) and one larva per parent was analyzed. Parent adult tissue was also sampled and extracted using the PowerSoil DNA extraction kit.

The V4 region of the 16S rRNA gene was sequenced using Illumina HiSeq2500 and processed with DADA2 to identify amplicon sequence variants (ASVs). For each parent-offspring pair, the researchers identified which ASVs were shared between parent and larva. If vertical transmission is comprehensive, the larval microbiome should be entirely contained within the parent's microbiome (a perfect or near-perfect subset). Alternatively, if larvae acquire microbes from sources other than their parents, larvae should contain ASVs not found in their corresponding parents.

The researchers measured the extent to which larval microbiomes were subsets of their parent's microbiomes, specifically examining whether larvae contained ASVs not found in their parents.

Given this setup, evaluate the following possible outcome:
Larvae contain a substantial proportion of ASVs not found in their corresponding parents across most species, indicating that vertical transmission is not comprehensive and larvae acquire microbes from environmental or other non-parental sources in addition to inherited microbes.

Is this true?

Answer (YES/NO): YES